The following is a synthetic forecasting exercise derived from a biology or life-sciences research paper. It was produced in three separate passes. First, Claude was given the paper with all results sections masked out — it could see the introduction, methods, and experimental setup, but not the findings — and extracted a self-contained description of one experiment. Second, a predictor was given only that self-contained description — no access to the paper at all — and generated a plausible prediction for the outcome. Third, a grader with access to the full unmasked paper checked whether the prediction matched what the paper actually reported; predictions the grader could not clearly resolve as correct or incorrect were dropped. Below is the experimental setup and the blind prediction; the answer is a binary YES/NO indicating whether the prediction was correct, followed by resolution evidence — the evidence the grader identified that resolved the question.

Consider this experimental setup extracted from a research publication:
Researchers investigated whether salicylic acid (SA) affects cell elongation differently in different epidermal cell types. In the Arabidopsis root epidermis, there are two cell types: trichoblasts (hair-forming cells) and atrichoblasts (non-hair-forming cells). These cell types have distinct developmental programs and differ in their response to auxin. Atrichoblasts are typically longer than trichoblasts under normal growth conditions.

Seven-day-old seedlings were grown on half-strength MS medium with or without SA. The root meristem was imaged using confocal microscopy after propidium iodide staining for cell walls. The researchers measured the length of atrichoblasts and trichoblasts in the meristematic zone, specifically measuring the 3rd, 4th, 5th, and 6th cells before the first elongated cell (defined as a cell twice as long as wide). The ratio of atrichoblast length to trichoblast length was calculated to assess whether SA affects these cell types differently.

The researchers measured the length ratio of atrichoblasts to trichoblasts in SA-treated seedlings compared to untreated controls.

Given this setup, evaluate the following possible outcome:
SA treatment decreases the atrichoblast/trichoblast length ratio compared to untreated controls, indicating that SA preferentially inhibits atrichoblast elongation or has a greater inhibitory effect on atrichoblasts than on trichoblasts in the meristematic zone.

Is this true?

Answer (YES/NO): YES